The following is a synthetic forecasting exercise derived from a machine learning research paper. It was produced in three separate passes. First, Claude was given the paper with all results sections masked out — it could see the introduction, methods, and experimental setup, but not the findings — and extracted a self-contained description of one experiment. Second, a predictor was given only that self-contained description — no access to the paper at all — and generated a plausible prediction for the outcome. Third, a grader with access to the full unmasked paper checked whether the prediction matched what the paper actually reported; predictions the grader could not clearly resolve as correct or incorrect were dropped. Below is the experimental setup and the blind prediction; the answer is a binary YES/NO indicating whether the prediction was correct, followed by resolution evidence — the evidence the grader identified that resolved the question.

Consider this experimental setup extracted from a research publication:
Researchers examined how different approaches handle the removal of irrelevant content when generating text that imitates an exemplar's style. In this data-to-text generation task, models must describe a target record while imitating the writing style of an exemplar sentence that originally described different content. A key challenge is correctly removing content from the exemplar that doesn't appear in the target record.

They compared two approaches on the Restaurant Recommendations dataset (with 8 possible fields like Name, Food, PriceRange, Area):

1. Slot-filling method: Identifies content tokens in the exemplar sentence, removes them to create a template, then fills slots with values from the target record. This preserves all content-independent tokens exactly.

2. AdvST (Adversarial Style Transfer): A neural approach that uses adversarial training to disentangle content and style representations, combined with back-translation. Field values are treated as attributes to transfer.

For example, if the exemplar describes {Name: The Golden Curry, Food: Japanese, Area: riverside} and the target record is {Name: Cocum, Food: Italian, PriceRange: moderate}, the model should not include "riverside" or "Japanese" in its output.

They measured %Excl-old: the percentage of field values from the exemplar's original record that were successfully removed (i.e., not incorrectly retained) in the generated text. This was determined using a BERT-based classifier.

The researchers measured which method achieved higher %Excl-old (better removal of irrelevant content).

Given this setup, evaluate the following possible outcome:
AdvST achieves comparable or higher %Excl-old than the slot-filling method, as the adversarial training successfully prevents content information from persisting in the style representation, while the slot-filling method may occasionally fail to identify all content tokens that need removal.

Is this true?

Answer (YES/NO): NO